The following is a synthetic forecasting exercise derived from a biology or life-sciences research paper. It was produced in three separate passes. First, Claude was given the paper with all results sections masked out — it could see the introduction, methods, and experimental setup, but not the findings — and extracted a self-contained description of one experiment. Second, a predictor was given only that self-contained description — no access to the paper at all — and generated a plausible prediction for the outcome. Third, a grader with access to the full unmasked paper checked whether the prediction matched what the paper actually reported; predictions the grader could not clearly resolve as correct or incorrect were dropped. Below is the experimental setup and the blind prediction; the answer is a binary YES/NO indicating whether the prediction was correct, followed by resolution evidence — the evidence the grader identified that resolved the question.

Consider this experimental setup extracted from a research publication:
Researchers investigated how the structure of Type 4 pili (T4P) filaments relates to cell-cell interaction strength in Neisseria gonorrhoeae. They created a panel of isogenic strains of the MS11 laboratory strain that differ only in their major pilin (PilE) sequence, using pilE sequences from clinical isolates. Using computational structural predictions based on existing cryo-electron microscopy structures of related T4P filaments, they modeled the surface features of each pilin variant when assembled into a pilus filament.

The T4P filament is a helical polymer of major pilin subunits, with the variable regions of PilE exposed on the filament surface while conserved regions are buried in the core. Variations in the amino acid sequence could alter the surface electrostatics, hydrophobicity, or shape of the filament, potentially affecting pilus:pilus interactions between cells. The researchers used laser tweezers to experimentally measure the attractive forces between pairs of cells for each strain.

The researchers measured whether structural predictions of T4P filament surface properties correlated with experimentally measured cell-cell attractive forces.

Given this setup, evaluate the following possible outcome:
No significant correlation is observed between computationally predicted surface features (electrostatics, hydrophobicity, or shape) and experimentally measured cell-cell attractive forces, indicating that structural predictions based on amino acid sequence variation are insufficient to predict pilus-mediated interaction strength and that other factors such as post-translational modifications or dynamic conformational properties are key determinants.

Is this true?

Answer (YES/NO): NO